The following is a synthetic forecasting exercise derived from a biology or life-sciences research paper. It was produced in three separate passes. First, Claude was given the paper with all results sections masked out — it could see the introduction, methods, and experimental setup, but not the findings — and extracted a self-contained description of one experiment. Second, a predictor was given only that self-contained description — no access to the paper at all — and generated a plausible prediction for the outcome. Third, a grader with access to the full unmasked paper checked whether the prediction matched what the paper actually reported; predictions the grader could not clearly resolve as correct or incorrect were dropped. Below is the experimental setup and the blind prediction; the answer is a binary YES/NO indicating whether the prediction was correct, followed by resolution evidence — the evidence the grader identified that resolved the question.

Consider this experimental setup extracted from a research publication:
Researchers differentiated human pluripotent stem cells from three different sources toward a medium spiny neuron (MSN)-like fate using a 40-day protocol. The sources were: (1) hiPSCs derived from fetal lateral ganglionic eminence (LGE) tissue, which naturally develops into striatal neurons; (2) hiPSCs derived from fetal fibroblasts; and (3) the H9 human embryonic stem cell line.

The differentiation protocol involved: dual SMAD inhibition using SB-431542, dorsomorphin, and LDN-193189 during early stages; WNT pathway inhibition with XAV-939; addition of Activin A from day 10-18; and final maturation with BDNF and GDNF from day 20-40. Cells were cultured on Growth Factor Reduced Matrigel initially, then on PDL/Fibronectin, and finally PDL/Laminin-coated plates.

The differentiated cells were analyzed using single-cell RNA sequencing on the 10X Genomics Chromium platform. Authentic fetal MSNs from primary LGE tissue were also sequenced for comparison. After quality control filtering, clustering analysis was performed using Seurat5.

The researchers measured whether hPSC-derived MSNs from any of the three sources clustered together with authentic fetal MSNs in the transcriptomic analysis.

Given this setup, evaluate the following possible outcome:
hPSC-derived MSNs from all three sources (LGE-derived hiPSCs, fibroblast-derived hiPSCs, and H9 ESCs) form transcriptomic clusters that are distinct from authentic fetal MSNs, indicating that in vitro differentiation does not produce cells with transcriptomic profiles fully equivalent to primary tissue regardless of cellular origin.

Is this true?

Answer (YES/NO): NO